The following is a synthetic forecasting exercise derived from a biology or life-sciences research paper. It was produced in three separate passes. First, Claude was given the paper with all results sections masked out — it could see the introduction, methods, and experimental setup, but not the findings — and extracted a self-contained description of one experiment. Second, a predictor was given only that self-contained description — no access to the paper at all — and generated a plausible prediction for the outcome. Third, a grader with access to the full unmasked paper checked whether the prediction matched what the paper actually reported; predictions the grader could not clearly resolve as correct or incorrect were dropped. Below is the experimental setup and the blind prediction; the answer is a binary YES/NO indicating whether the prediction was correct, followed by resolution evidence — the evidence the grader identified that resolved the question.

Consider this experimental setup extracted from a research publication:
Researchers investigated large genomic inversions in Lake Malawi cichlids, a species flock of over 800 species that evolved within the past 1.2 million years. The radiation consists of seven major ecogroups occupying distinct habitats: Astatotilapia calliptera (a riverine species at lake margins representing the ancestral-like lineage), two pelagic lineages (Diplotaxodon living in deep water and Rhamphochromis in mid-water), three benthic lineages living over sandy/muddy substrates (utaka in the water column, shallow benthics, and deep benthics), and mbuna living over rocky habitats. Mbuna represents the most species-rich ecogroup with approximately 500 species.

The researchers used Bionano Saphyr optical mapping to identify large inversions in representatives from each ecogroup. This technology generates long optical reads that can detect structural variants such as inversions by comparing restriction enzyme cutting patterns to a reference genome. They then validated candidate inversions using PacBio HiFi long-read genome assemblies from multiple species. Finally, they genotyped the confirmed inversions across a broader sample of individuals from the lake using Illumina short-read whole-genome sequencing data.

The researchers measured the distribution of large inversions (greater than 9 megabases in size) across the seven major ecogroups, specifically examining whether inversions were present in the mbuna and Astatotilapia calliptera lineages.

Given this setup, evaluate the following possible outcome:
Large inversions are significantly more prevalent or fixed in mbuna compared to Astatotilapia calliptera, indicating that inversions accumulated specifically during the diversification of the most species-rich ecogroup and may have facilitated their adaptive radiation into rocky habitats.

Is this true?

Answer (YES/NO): NO